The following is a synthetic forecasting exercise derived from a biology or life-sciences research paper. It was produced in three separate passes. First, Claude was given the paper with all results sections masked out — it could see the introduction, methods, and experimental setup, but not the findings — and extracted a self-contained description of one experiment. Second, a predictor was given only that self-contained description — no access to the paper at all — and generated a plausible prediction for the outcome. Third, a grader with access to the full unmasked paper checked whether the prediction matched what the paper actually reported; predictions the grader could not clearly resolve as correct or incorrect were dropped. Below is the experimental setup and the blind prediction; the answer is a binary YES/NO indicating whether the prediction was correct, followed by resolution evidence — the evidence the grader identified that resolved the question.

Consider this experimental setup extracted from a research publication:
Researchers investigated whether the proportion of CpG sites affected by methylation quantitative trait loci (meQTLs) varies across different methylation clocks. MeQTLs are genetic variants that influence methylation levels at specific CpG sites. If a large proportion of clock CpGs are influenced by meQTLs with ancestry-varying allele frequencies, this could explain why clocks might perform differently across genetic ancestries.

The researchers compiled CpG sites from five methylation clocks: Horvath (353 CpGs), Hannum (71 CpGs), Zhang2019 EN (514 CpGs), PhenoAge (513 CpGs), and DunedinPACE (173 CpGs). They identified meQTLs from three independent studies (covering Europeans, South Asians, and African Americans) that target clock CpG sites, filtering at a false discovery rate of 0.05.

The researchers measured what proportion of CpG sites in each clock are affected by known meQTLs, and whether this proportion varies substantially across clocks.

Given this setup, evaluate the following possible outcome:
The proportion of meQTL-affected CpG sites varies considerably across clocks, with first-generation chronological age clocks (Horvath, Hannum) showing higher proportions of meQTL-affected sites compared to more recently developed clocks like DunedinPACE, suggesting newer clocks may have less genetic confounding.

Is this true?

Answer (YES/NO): NO